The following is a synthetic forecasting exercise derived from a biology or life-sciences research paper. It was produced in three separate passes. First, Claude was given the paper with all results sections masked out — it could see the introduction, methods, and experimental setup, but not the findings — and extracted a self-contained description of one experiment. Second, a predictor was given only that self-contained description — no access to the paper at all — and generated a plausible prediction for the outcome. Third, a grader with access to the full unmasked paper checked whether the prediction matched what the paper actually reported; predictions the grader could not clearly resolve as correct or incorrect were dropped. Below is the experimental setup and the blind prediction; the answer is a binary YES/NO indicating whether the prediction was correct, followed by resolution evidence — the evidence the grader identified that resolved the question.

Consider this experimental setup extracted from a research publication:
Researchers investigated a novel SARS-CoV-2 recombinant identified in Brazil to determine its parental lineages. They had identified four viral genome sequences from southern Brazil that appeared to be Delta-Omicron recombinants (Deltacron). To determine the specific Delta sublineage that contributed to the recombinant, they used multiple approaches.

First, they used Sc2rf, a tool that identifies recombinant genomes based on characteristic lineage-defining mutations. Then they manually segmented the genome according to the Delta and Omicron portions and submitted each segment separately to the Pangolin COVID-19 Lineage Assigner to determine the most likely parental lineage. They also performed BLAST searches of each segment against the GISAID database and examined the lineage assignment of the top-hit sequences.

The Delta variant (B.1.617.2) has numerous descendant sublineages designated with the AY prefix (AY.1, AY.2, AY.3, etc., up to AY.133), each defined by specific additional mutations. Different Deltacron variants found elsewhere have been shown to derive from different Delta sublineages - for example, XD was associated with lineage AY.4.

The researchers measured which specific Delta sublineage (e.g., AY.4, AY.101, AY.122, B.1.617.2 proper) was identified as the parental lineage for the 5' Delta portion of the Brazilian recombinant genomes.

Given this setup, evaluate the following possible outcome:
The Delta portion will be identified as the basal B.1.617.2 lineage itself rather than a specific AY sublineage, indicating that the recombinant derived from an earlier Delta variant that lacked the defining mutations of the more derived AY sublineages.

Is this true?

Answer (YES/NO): NO